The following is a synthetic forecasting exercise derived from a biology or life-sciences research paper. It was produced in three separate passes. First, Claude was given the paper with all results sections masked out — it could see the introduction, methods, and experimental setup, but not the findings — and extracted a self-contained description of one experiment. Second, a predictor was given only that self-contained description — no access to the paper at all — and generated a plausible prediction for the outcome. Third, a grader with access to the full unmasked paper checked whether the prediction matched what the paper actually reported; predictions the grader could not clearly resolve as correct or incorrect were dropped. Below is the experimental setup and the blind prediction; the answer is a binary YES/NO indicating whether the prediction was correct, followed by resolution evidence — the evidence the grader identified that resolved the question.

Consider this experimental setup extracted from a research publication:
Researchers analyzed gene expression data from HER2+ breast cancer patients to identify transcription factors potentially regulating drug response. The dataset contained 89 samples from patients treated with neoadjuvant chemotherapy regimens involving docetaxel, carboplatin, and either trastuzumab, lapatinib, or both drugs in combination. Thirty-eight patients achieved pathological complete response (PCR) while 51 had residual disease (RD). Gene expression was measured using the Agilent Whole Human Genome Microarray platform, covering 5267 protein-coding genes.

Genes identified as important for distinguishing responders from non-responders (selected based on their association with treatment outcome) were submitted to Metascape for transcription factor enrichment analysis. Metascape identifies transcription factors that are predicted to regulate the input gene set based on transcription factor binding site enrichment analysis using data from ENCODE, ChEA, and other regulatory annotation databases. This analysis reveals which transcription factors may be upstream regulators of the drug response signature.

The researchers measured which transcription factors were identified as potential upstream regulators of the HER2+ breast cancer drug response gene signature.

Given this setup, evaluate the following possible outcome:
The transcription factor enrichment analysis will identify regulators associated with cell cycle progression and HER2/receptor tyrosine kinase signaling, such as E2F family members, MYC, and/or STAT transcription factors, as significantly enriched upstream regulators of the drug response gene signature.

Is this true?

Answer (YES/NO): YES